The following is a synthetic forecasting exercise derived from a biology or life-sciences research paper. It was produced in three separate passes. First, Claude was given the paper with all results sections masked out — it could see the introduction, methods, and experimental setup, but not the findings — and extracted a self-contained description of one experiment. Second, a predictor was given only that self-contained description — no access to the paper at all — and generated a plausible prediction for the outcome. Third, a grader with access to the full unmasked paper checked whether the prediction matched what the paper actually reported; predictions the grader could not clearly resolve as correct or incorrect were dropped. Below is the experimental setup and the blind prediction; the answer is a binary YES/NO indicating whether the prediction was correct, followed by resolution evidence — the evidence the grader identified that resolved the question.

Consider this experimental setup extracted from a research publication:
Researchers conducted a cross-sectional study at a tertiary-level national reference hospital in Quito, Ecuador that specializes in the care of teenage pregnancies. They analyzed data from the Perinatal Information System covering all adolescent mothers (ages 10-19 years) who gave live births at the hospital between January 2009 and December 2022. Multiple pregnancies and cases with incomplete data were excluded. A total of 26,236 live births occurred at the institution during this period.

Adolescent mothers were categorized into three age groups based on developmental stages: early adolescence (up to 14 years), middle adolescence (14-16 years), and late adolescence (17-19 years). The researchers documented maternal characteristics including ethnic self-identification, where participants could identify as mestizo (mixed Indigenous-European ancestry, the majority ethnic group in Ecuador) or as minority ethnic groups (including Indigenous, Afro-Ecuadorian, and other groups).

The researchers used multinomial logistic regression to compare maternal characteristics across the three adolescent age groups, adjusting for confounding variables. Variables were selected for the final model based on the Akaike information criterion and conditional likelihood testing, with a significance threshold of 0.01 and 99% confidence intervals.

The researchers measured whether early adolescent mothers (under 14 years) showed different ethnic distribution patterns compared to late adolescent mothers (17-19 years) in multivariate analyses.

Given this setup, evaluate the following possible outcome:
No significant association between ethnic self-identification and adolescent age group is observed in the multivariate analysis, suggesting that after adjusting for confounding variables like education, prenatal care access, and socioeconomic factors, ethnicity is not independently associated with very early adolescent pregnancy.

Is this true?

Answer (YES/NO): NO